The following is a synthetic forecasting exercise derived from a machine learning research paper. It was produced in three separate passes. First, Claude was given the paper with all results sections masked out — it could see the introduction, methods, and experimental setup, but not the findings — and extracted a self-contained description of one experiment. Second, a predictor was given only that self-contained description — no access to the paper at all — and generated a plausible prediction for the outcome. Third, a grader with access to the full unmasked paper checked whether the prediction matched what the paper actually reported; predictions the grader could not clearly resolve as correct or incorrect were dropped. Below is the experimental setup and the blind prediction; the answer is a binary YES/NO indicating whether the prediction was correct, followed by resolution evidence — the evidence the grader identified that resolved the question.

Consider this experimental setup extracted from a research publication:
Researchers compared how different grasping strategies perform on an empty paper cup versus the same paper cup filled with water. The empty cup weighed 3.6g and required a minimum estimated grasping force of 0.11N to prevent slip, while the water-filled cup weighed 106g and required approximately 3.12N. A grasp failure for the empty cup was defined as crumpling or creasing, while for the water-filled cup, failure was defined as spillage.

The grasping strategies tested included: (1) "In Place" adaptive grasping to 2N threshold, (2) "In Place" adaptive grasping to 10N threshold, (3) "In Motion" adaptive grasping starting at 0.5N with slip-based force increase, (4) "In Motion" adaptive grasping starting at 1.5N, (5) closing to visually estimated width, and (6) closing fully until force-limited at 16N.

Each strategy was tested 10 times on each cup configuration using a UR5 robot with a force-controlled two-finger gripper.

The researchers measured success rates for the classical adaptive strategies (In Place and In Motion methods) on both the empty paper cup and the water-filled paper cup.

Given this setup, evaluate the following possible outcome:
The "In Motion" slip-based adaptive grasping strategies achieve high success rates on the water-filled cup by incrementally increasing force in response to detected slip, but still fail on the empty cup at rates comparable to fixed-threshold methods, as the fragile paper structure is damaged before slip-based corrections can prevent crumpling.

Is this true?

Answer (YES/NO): NO